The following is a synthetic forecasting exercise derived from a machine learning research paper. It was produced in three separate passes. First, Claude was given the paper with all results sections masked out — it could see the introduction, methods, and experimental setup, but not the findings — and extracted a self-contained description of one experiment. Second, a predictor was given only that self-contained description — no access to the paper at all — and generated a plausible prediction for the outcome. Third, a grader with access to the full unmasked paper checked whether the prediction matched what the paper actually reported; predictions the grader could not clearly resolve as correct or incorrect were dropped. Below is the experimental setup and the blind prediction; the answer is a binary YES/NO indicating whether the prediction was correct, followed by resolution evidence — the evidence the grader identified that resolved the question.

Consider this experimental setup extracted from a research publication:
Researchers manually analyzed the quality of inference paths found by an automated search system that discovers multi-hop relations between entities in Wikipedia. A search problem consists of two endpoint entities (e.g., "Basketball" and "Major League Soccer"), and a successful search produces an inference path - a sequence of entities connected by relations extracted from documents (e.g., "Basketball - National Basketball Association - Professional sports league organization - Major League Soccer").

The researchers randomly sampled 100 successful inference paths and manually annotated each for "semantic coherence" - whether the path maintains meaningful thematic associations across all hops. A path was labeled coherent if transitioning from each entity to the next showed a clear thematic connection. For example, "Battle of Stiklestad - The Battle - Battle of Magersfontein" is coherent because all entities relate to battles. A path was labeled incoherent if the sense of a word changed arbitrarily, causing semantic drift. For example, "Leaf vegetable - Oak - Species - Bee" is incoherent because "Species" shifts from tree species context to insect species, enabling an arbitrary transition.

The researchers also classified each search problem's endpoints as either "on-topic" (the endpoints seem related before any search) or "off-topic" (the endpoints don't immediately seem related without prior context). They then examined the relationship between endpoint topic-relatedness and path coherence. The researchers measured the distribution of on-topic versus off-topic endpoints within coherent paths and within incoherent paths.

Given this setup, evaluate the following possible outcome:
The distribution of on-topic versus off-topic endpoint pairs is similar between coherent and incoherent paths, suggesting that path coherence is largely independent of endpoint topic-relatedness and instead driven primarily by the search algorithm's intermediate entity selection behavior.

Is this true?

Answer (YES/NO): NO